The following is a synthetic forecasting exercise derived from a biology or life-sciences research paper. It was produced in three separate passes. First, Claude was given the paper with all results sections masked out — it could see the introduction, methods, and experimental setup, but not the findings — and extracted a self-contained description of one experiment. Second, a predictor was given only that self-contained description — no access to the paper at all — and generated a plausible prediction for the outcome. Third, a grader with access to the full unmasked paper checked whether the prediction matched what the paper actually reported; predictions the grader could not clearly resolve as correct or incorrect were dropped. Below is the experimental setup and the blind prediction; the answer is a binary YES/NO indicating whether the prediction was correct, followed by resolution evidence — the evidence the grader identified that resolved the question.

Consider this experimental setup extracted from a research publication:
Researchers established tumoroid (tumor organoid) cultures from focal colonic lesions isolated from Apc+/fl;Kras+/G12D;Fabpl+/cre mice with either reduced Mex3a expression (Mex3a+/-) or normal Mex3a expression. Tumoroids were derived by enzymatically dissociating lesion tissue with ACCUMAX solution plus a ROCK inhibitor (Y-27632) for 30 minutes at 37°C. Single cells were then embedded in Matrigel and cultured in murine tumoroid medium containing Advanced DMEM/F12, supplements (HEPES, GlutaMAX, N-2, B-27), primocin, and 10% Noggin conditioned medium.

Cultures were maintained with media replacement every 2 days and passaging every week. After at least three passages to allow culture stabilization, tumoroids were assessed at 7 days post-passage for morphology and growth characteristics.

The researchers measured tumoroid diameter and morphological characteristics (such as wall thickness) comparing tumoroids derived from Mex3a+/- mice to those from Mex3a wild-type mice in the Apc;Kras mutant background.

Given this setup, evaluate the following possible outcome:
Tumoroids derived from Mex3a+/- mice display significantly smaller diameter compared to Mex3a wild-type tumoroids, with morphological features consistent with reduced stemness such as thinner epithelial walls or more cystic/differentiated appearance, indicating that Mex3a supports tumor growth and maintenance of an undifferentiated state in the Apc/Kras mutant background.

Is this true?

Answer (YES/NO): NO